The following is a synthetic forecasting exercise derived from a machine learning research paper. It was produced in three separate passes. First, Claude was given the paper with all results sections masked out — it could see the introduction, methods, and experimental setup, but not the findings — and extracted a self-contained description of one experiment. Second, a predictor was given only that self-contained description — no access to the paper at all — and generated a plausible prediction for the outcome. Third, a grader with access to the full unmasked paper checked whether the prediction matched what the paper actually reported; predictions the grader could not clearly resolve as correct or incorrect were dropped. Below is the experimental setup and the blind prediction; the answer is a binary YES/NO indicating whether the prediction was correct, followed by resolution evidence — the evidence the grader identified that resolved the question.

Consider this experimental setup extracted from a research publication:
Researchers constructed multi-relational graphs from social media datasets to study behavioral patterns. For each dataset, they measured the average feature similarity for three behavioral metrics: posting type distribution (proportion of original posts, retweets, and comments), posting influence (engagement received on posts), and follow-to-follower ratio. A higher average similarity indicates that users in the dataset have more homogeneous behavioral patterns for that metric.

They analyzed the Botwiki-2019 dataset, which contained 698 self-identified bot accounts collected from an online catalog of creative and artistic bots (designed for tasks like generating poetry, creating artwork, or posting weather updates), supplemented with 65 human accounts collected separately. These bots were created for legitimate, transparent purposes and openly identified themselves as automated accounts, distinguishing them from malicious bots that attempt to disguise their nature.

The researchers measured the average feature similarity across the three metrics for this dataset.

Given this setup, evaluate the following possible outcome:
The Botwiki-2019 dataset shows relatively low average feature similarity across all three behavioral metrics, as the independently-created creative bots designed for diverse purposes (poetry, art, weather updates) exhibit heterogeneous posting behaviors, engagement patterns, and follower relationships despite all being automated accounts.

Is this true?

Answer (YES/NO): NO